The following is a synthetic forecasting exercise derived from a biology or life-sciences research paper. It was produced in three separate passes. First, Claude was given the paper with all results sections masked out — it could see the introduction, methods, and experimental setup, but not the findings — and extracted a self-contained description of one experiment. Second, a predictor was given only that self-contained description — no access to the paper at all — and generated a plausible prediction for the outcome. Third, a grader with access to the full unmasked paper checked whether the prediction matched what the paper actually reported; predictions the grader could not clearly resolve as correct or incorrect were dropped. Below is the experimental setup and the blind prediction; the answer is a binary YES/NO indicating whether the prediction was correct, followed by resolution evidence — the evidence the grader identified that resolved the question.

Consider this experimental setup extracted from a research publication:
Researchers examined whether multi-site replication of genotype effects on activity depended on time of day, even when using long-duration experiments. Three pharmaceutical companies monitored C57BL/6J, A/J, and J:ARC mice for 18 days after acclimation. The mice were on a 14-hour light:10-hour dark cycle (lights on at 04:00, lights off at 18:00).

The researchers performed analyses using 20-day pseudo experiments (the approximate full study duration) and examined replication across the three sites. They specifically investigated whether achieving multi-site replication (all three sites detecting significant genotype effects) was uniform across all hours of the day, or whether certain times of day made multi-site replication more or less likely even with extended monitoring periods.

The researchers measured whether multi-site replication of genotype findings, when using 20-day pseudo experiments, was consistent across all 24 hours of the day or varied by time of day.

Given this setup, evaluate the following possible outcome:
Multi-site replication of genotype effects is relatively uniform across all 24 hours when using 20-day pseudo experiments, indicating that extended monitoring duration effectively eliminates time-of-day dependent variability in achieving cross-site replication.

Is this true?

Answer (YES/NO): NO